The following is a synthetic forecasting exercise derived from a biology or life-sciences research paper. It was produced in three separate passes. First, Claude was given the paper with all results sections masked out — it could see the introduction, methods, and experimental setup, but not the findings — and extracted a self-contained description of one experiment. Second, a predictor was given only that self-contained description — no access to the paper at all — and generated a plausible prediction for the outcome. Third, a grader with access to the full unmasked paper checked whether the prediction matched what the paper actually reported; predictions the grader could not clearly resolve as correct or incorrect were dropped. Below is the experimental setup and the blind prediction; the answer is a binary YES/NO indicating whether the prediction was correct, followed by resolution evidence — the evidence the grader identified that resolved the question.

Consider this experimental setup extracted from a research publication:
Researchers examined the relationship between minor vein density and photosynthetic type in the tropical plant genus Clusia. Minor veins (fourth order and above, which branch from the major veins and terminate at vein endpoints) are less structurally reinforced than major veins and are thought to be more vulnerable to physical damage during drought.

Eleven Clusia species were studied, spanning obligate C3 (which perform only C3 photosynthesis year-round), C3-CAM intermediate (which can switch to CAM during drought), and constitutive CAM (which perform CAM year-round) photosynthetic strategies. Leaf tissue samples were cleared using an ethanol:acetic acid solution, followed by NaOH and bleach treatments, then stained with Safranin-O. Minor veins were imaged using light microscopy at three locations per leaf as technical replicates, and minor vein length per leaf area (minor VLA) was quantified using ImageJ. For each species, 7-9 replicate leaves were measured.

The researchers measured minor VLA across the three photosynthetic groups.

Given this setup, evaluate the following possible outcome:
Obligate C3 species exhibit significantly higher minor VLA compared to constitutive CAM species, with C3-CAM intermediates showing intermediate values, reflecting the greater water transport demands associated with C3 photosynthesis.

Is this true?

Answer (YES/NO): NO